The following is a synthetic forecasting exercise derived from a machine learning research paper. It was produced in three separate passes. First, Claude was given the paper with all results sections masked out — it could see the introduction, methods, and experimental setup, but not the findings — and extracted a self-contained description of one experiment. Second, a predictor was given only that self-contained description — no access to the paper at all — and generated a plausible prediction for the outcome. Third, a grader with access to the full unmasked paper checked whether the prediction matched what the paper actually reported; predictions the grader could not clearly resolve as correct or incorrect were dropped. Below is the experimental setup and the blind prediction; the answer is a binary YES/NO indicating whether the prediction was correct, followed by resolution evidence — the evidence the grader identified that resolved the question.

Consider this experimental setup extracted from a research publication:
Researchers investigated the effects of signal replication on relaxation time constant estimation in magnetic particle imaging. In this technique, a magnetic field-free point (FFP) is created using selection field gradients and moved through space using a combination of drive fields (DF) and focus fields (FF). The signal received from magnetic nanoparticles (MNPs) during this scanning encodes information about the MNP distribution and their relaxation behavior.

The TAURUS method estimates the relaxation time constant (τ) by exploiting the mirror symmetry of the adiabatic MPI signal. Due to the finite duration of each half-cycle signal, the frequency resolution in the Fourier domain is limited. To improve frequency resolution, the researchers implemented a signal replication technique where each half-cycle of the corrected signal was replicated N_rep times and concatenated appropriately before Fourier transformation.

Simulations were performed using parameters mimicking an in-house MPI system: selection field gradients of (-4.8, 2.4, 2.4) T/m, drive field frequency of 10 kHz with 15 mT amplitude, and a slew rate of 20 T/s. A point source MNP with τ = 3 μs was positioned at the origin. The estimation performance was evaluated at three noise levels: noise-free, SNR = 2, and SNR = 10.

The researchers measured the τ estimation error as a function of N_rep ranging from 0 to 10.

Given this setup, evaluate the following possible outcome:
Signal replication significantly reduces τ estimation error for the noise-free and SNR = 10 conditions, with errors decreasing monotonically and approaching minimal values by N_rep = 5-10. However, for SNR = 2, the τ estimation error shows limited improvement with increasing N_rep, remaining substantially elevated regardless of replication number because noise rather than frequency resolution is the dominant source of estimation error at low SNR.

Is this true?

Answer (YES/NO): NO